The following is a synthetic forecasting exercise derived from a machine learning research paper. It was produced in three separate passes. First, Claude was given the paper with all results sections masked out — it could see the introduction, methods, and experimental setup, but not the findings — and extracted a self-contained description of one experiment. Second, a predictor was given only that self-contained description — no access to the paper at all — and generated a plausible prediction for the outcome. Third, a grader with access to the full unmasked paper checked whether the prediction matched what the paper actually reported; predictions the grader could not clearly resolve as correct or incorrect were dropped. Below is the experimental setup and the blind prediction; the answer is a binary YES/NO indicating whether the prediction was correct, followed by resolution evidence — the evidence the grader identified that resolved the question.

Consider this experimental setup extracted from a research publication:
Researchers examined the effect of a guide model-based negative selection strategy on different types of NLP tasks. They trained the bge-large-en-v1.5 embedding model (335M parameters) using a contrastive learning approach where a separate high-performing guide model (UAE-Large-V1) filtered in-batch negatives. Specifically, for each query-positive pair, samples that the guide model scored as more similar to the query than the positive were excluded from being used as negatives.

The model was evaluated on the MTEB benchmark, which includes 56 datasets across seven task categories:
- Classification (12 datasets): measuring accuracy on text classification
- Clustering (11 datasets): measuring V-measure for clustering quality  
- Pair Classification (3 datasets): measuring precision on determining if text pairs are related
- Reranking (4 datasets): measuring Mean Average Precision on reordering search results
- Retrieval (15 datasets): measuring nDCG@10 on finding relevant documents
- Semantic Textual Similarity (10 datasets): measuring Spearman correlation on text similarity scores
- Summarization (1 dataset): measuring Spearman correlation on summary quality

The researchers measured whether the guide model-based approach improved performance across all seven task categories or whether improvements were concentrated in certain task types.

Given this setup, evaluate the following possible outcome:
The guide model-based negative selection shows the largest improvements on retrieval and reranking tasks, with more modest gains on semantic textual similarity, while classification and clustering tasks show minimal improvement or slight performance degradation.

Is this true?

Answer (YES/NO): NO